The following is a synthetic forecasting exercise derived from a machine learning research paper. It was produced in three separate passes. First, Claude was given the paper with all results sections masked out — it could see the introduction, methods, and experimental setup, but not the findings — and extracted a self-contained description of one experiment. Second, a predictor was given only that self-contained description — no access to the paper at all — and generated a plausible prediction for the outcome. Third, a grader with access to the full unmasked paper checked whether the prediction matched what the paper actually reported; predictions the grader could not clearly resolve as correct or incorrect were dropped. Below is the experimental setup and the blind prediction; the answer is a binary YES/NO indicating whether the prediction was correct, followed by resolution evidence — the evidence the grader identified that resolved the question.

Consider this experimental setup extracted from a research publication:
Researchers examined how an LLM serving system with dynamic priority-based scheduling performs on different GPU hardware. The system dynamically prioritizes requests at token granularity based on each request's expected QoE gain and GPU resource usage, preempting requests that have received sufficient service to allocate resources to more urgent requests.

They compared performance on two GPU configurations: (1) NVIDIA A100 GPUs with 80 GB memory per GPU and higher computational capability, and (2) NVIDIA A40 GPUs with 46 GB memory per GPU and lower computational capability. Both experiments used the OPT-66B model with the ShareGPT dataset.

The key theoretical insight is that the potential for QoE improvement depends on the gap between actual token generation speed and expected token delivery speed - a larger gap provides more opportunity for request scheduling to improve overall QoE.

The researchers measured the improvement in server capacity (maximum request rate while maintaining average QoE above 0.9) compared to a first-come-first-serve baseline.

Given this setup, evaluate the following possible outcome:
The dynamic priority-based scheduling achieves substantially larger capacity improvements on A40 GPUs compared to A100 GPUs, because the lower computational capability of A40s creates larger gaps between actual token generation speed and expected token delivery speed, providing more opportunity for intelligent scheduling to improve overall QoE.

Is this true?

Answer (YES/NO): NO